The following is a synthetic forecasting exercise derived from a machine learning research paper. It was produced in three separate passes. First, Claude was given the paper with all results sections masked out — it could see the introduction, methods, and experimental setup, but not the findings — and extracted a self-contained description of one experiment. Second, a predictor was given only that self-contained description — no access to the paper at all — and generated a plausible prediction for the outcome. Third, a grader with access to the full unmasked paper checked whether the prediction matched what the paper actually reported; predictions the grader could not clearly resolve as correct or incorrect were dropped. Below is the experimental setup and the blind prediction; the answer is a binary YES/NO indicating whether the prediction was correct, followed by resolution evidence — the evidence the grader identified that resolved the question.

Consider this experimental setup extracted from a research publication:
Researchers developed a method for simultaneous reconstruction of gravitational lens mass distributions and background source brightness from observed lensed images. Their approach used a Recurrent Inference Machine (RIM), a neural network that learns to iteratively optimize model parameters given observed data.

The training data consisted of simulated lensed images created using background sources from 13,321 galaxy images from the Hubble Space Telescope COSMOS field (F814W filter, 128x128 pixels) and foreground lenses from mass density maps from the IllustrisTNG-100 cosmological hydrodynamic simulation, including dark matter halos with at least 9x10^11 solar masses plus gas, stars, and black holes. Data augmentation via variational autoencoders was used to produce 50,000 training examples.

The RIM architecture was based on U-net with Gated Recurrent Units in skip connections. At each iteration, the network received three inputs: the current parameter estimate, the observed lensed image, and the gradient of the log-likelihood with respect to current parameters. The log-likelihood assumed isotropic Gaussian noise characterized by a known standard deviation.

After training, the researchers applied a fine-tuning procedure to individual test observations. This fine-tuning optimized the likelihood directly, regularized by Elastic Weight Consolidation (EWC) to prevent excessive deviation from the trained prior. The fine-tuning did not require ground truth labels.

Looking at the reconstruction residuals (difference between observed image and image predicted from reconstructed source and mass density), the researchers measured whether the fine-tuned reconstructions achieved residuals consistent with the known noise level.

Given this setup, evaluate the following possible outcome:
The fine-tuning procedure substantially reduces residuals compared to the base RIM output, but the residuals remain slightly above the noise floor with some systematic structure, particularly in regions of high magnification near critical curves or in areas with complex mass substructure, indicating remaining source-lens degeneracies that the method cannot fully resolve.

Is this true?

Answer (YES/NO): NO